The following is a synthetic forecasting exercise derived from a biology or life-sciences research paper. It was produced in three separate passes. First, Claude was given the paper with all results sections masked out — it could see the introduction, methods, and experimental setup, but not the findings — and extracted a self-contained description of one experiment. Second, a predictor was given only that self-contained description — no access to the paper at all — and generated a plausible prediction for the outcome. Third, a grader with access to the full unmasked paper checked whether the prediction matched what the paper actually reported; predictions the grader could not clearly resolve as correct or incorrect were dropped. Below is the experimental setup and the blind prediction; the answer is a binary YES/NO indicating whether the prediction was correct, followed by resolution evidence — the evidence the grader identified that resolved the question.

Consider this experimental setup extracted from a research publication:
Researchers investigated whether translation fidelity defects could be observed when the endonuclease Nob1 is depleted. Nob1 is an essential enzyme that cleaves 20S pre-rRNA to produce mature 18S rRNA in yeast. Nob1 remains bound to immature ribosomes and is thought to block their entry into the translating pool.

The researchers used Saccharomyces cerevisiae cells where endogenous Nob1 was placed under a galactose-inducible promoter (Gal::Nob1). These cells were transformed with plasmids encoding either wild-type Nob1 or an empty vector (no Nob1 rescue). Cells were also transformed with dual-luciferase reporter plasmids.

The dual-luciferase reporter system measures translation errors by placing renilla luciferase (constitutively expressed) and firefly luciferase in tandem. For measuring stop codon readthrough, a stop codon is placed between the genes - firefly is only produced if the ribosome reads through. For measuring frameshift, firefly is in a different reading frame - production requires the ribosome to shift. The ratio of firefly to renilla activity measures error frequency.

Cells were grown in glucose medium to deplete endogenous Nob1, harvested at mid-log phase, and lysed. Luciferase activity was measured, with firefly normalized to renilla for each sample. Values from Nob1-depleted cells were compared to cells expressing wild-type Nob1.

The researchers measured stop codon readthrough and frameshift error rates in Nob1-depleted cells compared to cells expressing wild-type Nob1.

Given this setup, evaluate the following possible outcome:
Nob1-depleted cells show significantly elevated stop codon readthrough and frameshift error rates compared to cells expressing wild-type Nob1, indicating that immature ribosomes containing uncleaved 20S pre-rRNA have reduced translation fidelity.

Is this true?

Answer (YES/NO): NO